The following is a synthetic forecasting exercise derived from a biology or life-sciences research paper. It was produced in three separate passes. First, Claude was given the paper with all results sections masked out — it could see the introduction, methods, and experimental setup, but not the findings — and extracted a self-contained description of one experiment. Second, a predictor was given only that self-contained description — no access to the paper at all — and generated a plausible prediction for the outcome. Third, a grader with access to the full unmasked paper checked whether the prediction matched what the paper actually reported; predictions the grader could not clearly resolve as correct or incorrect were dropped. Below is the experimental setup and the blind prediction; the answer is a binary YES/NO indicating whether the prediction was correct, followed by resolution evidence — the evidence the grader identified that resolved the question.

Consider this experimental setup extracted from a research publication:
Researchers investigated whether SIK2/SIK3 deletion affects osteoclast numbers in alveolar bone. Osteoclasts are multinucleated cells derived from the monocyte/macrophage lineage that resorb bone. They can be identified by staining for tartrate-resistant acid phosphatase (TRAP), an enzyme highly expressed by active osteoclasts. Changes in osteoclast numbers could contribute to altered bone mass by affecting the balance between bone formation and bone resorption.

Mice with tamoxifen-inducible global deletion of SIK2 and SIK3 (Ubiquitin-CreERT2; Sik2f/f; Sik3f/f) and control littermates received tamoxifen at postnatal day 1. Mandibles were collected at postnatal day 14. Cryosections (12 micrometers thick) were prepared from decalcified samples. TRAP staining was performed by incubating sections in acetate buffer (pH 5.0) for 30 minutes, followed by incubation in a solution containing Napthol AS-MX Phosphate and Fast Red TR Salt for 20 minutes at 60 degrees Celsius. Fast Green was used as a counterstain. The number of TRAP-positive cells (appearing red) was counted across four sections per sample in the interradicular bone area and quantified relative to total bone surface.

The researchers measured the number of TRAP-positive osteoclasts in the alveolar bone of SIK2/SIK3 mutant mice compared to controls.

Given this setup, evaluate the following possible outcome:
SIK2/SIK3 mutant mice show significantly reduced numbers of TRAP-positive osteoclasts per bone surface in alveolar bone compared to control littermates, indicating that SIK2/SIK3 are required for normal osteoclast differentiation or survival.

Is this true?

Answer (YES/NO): NO